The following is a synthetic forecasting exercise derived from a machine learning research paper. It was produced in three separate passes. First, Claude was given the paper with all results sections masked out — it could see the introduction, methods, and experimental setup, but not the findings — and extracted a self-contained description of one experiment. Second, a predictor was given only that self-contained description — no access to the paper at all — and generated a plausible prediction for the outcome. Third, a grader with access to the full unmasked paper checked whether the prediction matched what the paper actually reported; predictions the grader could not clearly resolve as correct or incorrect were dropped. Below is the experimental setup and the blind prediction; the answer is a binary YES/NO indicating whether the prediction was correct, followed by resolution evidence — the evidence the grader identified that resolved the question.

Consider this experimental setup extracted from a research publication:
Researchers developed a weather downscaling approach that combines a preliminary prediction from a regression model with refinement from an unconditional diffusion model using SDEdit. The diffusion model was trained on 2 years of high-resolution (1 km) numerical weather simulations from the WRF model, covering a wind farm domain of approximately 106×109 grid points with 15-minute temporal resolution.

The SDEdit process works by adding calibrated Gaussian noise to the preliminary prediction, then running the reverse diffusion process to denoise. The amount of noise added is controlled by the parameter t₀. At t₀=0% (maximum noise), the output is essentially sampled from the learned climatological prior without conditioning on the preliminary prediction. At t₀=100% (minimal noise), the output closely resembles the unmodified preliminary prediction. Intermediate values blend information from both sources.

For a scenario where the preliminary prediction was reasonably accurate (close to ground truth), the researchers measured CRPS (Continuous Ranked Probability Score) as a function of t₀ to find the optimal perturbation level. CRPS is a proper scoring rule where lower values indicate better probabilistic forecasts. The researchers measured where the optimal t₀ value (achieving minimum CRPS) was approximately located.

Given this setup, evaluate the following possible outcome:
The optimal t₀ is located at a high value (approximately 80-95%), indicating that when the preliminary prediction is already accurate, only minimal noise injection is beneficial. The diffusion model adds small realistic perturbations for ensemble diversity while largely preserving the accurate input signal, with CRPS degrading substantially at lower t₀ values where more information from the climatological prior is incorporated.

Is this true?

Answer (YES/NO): NO